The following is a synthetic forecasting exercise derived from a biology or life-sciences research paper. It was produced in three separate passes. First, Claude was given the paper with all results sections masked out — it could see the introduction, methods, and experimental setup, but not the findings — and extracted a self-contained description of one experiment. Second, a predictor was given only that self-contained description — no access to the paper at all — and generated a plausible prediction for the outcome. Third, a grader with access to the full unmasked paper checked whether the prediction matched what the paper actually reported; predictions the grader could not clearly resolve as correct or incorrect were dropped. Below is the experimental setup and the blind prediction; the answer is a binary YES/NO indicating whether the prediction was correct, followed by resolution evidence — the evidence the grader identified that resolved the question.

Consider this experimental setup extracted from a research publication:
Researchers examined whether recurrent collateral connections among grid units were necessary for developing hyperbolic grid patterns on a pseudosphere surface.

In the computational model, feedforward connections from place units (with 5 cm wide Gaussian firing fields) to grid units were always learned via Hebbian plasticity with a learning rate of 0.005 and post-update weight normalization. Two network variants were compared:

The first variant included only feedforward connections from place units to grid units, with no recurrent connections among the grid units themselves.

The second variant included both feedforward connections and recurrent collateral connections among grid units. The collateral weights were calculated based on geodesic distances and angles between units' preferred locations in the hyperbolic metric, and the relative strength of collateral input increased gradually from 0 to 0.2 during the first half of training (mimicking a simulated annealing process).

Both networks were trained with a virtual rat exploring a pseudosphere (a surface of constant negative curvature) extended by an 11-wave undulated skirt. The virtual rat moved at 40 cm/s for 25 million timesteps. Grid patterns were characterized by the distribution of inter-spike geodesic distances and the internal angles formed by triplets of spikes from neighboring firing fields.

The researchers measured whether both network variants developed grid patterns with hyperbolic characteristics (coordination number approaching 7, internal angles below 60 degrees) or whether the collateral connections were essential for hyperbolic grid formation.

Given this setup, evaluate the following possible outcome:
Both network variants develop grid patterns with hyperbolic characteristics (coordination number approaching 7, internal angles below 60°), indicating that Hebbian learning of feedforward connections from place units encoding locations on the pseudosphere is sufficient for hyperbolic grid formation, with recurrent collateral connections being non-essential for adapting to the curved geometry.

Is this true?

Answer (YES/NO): YES